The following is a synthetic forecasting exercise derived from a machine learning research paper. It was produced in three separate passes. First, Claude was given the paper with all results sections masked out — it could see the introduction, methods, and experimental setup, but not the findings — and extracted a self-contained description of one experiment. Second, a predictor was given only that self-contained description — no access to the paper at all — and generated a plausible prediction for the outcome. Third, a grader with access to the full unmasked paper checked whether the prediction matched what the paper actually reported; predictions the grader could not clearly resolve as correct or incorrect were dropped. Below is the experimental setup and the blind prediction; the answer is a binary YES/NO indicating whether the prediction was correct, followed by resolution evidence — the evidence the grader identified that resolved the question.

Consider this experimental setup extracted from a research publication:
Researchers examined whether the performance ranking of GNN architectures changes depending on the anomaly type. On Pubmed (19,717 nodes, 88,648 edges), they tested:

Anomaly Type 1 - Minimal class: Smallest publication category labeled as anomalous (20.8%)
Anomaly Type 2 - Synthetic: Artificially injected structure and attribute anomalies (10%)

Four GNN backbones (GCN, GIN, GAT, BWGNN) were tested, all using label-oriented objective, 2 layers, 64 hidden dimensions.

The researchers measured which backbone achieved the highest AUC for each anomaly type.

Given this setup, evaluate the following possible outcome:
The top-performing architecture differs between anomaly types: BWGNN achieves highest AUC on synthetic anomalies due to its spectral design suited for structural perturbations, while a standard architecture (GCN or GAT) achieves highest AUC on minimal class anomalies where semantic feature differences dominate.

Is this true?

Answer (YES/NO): NO